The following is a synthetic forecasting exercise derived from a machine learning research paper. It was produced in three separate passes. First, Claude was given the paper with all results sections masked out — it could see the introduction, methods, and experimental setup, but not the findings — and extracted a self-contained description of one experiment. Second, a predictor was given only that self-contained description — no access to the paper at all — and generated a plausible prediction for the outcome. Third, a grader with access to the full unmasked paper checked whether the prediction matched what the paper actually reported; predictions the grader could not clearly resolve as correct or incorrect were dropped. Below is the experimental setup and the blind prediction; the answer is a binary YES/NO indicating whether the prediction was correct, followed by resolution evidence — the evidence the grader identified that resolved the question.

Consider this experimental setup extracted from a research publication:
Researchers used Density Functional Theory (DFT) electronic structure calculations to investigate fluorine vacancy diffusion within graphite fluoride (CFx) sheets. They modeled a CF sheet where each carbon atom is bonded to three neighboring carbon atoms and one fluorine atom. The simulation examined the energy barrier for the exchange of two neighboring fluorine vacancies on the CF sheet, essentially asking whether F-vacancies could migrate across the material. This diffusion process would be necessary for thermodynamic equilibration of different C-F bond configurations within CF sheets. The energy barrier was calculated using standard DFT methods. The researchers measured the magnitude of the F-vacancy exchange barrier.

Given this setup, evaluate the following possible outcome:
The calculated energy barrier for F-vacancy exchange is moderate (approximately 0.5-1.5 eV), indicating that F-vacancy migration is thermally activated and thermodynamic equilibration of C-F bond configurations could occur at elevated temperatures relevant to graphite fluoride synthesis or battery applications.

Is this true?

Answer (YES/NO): NO